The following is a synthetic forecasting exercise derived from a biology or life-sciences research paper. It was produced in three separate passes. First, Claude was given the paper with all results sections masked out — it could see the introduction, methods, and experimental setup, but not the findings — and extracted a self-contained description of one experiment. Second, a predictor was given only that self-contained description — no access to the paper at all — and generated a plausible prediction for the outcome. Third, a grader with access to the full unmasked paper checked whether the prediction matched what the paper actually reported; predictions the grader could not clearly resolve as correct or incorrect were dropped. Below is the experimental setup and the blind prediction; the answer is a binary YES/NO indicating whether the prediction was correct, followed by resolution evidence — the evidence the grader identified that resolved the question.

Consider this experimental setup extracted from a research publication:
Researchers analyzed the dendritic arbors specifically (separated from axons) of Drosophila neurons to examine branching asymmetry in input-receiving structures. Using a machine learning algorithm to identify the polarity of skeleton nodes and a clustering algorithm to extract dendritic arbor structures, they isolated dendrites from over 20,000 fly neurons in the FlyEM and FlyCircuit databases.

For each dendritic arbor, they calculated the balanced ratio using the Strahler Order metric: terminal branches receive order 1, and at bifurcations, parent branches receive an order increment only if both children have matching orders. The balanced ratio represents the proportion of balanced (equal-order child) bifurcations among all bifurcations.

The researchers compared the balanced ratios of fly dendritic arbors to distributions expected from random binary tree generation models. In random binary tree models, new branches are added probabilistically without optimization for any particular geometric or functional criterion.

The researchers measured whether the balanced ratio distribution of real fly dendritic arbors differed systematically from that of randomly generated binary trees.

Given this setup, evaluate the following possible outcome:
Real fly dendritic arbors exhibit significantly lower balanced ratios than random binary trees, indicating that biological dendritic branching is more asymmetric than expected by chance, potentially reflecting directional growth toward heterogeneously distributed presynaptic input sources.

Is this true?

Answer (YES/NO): YES